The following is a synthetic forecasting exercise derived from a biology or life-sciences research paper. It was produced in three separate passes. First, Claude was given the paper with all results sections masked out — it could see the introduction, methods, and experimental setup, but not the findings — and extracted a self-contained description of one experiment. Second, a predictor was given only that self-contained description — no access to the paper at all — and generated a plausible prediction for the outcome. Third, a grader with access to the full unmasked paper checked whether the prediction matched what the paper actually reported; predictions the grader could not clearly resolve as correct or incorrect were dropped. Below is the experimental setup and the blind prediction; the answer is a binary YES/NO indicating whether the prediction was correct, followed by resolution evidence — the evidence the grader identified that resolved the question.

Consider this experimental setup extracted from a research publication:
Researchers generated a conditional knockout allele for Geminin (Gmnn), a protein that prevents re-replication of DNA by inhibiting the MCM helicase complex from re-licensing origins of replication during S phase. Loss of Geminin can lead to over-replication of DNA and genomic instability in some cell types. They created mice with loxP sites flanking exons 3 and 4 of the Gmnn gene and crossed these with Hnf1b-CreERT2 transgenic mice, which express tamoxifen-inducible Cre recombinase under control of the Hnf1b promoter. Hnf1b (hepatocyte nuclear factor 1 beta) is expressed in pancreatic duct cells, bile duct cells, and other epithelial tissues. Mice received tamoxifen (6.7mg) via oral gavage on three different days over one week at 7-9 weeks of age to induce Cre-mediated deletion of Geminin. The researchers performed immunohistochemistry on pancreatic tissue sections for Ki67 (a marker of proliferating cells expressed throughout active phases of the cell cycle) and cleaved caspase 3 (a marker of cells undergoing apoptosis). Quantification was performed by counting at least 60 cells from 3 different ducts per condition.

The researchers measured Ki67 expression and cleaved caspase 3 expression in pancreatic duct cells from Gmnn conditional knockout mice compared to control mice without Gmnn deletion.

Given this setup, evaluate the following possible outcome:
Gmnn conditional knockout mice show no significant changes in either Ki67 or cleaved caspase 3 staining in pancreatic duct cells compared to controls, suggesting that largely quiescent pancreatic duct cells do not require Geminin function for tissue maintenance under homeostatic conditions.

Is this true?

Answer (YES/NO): YES